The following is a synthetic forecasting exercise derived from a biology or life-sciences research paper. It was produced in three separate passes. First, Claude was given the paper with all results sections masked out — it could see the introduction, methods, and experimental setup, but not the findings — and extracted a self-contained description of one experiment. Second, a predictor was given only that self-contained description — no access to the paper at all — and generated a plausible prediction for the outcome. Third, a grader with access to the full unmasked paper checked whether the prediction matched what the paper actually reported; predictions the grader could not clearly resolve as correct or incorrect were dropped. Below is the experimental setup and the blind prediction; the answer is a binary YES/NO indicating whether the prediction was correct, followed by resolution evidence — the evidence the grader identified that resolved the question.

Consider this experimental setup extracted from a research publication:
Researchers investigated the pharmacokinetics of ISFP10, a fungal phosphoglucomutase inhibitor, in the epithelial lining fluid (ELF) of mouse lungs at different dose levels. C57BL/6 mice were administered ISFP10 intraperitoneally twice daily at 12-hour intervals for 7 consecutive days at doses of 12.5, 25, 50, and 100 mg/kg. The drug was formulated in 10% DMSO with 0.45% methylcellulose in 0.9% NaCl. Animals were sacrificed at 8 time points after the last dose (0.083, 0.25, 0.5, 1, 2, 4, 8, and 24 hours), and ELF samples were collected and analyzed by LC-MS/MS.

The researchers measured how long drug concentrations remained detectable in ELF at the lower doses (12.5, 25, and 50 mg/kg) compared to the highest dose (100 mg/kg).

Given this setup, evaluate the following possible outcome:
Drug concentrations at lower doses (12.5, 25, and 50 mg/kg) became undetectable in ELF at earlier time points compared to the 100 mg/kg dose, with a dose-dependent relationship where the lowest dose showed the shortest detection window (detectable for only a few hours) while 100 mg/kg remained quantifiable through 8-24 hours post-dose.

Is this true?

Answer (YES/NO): NO